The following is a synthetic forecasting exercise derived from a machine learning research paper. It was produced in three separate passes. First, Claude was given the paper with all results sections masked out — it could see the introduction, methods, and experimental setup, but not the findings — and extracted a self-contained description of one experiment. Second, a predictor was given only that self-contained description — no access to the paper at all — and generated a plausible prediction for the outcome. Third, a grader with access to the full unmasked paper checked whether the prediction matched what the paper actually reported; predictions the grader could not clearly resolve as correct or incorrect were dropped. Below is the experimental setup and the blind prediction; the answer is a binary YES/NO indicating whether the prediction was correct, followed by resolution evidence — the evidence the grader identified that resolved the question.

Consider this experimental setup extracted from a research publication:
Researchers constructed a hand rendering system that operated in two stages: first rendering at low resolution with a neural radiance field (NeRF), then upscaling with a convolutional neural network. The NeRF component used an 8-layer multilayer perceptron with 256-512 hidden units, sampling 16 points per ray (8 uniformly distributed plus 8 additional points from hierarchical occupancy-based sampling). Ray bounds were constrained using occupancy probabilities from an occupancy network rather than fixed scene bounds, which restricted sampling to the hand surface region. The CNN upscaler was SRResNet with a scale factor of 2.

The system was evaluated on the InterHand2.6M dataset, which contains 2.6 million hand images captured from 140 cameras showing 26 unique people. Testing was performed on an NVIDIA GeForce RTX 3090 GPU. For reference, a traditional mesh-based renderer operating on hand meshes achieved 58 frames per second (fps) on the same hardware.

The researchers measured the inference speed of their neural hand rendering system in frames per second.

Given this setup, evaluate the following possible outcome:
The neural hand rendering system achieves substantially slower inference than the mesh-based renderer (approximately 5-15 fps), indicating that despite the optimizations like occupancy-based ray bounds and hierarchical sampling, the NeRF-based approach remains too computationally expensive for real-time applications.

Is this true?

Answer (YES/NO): YES